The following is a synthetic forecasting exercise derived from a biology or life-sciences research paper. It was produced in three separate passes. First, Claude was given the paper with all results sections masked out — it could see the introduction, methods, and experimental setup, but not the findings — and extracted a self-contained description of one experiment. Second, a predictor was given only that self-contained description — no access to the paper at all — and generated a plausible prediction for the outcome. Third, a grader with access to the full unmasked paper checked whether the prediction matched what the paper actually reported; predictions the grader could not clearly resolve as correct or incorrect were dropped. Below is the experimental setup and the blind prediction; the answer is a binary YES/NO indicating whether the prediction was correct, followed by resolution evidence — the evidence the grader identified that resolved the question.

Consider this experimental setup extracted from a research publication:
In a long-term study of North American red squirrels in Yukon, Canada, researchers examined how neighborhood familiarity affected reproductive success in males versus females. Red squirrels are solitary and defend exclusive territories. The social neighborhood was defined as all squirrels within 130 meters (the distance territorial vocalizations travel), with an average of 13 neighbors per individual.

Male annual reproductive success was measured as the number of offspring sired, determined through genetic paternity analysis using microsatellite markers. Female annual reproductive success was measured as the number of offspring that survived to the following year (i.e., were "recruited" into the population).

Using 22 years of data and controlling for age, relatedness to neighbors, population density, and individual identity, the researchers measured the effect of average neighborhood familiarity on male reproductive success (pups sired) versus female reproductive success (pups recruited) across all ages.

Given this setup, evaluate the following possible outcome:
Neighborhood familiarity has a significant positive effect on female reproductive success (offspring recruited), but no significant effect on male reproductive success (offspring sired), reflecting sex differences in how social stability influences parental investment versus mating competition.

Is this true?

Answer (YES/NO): NO